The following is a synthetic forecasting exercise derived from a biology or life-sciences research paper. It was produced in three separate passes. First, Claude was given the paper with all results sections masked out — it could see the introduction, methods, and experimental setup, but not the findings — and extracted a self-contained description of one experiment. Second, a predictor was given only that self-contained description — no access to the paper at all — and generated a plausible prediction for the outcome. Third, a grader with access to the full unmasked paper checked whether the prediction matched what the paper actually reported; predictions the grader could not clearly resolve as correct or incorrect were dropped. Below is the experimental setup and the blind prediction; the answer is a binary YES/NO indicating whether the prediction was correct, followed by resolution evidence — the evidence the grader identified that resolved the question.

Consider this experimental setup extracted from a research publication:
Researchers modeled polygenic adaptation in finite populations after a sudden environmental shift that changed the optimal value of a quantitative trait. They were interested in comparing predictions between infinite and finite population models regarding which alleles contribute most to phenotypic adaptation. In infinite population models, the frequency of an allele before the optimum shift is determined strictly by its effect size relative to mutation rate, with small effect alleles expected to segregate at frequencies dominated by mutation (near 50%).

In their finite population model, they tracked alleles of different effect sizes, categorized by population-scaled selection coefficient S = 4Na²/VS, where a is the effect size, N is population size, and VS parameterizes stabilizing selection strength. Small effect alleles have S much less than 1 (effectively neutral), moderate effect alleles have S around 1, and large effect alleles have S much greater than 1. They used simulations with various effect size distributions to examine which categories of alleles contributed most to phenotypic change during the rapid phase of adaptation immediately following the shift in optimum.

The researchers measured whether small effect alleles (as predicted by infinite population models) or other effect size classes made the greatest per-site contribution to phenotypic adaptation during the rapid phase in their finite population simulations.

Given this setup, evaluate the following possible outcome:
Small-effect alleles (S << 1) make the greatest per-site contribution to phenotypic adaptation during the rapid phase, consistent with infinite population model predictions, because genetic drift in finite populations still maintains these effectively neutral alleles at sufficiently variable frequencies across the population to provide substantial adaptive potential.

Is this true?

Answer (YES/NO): NO